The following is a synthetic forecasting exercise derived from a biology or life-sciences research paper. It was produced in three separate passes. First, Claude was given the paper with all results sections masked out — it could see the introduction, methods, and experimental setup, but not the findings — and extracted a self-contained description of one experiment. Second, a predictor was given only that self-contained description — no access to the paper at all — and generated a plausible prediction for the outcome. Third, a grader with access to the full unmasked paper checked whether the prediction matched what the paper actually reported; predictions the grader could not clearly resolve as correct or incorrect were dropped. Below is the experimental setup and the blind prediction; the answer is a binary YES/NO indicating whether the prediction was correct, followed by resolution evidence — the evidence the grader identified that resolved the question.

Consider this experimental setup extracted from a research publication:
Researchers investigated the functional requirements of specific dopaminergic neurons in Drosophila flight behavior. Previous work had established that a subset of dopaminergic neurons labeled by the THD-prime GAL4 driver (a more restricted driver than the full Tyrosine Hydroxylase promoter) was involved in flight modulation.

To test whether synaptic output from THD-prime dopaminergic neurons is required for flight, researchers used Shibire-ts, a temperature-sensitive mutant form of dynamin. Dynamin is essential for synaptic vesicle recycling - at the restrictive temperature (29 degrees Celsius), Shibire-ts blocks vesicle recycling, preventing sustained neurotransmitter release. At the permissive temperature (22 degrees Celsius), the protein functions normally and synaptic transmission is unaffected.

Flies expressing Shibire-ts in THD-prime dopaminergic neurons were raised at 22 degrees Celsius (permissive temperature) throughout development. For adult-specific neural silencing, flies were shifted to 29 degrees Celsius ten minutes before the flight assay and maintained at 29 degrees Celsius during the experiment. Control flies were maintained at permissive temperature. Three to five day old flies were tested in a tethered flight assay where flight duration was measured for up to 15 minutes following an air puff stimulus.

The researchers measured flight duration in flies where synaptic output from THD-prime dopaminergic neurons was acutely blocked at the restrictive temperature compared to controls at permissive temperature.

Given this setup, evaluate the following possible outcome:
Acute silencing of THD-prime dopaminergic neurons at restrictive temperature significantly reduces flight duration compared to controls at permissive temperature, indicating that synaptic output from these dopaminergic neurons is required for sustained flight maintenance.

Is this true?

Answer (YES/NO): YES